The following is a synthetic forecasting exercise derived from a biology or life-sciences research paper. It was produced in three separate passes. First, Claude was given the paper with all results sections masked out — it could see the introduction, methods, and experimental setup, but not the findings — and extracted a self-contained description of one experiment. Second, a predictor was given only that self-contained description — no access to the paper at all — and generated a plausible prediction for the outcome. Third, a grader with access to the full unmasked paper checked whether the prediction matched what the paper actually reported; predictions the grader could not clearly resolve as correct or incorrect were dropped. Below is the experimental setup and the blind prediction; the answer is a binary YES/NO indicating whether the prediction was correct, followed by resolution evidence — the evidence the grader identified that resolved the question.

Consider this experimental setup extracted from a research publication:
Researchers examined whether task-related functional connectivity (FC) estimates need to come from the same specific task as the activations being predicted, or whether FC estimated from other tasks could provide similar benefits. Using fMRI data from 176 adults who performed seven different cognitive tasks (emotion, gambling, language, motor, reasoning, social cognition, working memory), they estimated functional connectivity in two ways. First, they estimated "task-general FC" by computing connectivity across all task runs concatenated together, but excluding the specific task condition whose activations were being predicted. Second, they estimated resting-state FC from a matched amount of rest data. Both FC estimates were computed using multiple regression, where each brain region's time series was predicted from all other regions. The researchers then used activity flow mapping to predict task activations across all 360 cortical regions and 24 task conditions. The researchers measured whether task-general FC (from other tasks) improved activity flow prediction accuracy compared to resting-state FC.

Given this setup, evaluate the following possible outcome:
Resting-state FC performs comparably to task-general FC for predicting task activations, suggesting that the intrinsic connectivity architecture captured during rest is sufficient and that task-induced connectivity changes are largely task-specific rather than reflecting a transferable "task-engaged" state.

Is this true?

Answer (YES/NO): NO